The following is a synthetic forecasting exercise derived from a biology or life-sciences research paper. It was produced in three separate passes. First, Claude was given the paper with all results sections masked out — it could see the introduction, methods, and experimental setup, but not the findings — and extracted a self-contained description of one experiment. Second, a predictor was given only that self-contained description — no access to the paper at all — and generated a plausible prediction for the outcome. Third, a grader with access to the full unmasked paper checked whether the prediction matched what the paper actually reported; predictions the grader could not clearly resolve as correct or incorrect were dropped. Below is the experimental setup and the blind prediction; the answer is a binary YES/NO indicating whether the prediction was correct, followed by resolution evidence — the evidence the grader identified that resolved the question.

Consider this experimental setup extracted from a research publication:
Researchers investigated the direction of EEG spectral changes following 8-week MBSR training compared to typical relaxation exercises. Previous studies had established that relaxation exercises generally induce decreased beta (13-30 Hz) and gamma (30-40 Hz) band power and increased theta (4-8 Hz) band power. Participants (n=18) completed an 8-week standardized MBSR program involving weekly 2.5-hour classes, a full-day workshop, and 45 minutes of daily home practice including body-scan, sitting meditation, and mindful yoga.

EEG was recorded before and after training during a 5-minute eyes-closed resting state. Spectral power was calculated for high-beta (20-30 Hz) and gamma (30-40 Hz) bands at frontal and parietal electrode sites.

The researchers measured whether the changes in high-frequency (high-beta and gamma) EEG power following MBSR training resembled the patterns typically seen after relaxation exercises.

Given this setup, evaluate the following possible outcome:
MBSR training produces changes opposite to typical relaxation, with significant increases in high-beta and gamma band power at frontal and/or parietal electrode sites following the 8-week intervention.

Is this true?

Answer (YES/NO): YES